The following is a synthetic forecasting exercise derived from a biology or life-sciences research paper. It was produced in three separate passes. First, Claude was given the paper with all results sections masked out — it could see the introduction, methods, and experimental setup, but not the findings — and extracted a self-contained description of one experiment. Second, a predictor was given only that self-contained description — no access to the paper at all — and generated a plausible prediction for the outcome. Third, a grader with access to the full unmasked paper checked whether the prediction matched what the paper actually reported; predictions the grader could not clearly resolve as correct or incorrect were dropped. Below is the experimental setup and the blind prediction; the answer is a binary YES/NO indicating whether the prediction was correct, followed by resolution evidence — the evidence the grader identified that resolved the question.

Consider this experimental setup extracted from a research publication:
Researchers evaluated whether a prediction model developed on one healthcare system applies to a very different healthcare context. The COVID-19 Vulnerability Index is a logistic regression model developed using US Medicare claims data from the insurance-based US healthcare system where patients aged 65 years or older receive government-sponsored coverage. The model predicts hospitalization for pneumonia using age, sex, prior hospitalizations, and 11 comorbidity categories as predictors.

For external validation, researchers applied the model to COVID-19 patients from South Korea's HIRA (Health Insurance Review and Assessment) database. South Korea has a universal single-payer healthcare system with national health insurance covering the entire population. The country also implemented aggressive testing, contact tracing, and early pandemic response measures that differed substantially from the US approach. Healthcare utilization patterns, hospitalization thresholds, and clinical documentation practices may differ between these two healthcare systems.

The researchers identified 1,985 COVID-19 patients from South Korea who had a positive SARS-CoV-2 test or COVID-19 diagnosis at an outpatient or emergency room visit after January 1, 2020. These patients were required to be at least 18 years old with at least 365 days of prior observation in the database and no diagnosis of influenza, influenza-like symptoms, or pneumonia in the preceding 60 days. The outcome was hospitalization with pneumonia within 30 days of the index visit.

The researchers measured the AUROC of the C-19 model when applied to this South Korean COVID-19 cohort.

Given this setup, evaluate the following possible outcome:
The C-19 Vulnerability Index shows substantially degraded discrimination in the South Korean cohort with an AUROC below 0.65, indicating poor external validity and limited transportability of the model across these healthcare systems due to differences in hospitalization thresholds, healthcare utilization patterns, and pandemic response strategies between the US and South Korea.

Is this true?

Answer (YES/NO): YES